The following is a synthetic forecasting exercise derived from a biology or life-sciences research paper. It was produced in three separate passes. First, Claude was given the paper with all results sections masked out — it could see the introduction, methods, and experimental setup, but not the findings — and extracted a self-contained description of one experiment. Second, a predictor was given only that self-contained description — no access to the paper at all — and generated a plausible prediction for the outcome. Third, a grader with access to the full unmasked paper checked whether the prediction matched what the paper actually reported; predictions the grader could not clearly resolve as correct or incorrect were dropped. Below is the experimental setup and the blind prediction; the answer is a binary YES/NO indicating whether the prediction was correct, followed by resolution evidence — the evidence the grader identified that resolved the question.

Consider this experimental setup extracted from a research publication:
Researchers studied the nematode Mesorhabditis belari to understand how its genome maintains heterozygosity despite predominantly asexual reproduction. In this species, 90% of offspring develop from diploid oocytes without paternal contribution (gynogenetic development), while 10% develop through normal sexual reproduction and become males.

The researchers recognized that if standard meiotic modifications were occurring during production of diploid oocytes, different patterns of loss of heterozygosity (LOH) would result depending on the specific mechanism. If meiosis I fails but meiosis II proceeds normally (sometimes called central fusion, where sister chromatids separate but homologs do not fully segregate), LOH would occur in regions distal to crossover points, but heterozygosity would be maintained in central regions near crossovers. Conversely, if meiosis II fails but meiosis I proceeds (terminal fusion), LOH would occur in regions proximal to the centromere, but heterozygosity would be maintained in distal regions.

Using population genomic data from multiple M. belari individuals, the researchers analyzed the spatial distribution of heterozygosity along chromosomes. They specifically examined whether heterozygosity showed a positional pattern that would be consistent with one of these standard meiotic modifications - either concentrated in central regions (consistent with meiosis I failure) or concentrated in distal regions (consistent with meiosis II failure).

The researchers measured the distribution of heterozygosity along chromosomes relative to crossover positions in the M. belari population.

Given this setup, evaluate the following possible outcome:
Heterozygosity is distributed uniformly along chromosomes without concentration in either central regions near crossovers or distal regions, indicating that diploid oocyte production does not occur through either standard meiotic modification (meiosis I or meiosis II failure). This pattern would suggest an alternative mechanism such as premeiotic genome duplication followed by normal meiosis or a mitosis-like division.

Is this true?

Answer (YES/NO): NO